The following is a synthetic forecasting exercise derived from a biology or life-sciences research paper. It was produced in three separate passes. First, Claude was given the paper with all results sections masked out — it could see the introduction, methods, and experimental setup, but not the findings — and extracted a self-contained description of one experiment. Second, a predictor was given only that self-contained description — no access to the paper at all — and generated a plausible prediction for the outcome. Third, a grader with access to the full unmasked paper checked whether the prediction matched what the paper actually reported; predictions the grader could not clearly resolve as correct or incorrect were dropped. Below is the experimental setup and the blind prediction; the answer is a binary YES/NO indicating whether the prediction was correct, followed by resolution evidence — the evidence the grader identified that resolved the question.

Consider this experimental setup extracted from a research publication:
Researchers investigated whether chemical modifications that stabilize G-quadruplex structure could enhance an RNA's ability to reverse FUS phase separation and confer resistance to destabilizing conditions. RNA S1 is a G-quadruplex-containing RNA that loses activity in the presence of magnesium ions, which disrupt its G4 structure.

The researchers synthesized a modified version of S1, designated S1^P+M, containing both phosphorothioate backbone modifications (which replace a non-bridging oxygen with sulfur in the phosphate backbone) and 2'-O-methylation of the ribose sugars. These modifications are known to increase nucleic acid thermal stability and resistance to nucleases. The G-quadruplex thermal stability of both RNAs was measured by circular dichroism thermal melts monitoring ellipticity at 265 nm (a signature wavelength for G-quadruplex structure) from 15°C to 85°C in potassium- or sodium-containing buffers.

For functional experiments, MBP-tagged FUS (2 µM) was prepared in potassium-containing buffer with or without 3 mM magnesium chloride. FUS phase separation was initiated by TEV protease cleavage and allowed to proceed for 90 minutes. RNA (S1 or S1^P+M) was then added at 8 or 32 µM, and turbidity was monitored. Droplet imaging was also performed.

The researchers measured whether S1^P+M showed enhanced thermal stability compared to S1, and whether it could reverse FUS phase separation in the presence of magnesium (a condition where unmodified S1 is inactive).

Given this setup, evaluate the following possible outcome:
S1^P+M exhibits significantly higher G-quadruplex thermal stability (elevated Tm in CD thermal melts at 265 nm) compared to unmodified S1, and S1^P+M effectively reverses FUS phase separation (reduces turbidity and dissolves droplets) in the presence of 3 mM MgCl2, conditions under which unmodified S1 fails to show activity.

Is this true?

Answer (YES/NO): YES